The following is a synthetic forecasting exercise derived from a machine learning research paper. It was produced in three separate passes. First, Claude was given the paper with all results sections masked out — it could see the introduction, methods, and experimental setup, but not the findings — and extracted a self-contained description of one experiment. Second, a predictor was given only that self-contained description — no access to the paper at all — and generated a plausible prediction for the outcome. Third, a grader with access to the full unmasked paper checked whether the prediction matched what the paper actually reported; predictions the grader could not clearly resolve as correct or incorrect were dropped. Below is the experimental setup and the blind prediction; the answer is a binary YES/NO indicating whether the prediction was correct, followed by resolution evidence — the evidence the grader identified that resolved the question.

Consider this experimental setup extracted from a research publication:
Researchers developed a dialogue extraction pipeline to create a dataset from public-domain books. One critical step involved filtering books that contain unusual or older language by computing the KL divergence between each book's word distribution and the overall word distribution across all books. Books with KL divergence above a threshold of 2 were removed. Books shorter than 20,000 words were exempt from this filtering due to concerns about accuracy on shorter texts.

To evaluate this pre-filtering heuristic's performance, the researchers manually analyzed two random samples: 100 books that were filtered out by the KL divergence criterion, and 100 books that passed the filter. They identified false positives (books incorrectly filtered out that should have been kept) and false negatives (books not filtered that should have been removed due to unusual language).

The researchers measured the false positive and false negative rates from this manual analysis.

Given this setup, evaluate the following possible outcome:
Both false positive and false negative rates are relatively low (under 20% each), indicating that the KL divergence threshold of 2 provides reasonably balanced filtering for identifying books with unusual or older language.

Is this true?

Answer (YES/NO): YES